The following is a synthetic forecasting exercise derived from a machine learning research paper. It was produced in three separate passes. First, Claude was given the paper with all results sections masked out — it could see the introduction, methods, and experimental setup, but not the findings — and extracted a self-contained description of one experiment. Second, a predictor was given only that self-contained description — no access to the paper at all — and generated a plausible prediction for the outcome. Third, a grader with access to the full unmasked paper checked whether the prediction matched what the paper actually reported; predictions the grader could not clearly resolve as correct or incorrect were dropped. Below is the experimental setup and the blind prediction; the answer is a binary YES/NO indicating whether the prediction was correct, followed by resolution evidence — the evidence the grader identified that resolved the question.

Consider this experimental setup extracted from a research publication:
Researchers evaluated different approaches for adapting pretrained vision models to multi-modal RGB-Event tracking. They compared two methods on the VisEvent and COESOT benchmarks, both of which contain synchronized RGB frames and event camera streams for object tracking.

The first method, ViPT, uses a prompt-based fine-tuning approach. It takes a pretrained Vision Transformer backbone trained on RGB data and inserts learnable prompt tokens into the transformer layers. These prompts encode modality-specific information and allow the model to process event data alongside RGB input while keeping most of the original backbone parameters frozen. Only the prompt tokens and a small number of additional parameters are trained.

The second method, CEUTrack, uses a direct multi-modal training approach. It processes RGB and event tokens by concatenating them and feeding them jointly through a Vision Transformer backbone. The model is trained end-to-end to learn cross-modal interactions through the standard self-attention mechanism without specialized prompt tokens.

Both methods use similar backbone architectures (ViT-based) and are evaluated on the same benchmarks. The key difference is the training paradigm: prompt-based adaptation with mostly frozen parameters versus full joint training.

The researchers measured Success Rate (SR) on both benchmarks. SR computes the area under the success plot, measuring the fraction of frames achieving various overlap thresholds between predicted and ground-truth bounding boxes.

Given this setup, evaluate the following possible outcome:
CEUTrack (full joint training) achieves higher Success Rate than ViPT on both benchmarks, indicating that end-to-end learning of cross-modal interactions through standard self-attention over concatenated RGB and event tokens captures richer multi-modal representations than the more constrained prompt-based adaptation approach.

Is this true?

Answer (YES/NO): NO